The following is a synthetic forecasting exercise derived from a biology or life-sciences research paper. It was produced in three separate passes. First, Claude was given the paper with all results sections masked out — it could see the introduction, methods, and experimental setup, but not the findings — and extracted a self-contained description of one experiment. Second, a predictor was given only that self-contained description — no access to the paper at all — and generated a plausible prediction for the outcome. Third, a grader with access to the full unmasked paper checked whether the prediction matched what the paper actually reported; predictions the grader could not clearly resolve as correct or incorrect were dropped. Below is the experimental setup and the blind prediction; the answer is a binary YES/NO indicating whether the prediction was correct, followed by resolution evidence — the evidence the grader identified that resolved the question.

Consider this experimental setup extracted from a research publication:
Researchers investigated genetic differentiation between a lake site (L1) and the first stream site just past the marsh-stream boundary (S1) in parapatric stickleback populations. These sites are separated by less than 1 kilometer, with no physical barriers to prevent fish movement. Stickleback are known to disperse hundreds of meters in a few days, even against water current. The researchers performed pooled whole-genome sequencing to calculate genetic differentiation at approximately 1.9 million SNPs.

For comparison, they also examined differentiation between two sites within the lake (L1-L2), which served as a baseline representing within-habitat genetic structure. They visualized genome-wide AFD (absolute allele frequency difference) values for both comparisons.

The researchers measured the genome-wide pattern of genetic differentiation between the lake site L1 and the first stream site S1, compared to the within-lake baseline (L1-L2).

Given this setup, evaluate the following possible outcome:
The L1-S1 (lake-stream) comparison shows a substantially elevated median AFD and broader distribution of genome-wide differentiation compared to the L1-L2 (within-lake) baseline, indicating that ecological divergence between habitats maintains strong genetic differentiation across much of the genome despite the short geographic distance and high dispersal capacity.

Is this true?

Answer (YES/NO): NO